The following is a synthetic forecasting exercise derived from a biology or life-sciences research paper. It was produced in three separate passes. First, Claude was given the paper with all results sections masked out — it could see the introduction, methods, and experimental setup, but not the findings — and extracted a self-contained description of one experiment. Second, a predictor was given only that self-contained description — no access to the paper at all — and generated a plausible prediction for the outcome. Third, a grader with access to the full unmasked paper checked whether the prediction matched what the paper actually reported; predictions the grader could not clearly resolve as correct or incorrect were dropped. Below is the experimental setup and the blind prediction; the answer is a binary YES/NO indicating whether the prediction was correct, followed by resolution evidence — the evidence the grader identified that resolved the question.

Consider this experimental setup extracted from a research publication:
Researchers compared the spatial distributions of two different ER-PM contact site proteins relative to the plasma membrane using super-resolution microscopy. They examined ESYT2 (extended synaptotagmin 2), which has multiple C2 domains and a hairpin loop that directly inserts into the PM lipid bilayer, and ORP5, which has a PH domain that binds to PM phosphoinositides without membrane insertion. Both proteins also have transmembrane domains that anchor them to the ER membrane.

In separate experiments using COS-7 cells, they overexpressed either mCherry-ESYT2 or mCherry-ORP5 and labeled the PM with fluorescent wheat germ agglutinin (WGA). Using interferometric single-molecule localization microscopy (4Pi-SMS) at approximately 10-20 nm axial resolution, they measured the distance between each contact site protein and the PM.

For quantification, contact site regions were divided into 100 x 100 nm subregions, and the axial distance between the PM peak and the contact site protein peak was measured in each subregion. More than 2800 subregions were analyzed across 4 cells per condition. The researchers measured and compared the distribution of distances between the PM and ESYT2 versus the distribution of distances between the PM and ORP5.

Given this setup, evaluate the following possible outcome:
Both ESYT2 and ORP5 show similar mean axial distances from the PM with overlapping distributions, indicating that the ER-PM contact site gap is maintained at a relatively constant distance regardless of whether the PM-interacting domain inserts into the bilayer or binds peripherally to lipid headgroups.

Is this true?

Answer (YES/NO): YES